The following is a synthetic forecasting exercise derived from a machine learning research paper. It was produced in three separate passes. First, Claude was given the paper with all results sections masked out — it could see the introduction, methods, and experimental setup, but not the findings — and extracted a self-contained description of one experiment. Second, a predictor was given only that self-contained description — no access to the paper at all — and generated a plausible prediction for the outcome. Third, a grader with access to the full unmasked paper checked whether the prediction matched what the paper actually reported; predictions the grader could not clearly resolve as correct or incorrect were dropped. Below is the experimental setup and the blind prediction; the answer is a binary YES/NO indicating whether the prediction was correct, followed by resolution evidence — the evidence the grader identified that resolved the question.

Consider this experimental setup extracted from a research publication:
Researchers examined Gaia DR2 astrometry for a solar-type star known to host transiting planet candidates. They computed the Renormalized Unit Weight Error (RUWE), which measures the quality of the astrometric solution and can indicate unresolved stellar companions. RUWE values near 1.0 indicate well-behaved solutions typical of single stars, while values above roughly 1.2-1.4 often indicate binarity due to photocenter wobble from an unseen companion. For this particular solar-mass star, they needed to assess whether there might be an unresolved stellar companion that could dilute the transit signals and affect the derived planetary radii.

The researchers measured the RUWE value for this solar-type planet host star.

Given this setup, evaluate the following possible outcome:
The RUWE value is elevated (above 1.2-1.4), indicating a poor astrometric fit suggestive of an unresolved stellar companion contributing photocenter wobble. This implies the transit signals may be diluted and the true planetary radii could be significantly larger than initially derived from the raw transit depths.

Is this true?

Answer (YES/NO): NO